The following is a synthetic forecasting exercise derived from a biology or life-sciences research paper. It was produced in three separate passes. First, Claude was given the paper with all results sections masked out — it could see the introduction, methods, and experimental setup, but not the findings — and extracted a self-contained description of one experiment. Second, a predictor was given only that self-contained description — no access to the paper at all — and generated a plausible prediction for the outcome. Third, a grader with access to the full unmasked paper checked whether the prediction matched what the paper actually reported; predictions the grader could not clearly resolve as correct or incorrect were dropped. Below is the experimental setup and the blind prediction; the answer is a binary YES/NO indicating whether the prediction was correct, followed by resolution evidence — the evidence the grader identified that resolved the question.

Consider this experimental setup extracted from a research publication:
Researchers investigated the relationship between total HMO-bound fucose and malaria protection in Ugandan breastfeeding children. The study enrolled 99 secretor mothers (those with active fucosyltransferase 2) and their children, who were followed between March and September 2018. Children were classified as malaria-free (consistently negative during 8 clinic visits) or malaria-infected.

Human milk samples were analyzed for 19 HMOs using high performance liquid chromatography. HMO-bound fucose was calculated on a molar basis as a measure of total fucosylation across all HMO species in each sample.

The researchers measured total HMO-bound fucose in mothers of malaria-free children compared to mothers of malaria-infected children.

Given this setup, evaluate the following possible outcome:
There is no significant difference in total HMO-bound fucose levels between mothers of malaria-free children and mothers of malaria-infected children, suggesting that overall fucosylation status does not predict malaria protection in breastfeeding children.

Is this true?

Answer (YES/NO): NO